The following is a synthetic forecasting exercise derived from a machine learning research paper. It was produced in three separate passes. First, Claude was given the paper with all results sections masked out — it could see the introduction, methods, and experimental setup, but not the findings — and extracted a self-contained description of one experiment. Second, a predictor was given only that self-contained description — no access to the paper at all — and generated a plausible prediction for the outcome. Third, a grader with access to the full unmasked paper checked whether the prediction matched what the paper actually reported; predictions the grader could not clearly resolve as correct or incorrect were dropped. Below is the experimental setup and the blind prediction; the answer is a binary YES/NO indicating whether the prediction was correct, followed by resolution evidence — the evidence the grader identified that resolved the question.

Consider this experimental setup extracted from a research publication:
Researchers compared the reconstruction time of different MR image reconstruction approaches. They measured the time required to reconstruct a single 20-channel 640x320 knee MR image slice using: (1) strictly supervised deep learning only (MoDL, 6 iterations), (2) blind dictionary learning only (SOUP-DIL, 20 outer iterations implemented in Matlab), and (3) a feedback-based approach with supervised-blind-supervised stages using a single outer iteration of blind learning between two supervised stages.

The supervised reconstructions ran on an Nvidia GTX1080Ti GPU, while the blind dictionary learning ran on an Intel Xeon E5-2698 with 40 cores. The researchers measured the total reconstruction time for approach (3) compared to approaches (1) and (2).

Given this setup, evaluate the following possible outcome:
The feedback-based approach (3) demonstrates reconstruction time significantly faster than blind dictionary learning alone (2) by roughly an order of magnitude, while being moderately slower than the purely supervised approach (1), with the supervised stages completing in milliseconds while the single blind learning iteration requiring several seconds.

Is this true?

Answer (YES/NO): NO